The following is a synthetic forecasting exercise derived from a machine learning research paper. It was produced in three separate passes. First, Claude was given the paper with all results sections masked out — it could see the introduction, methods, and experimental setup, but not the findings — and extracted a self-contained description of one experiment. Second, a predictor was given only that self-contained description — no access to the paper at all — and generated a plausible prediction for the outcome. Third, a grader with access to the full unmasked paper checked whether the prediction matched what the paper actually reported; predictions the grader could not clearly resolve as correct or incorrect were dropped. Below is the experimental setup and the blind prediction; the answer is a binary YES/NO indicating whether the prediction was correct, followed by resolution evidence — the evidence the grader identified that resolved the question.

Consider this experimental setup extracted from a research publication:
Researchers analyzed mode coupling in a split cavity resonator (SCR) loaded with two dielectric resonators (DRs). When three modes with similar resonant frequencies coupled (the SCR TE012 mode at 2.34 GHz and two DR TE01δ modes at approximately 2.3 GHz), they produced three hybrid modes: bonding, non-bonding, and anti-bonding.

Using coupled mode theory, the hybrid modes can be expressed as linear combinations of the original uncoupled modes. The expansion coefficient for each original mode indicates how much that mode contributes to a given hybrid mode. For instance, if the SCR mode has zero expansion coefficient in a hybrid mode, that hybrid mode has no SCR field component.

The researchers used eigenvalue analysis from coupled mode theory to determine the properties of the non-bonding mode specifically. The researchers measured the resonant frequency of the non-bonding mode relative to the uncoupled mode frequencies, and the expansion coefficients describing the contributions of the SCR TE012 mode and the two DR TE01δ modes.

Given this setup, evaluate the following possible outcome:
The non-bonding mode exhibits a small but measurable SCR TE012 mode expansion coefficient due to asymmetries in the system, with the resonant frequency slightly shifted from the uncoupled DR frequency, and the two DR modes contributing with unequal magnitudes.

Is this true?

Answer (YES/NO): NO